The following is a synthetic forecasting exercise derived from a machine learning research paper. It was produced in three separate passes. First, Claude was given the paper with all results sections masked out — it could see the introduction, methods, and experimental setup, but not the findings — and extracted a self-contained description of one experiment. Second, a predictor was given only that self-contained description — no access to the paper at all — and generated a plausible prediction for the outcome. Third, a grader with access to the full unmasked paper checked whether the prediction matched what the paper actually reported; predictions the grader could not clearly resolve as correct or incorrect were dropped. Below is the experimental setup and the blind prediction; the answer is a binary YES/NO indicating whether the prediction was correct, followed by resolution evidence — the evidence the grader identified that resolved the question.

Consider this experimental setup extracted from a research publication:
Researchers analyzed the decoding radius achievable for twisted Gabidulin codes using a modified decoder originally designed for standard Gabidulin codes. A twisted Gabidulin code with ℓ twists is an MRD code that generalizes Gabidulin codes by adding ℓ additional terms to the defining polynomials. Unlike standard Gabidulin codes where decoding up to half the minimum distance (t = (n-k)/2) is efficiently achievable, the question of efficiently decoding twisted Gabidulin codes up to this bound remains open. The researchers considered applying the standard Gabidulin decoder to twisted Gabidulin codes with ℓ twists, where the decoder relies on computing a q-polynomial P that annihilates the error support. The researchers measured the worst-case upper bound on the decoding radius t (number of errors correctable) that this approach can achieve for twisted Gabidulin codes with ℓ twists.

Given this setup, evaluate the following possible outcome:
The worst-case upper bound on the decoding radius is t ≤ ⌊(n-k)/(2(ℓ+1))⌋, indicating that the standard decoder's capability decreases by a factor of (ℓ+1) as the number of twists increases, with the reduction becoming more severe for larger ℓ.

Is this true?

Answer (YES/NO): NO